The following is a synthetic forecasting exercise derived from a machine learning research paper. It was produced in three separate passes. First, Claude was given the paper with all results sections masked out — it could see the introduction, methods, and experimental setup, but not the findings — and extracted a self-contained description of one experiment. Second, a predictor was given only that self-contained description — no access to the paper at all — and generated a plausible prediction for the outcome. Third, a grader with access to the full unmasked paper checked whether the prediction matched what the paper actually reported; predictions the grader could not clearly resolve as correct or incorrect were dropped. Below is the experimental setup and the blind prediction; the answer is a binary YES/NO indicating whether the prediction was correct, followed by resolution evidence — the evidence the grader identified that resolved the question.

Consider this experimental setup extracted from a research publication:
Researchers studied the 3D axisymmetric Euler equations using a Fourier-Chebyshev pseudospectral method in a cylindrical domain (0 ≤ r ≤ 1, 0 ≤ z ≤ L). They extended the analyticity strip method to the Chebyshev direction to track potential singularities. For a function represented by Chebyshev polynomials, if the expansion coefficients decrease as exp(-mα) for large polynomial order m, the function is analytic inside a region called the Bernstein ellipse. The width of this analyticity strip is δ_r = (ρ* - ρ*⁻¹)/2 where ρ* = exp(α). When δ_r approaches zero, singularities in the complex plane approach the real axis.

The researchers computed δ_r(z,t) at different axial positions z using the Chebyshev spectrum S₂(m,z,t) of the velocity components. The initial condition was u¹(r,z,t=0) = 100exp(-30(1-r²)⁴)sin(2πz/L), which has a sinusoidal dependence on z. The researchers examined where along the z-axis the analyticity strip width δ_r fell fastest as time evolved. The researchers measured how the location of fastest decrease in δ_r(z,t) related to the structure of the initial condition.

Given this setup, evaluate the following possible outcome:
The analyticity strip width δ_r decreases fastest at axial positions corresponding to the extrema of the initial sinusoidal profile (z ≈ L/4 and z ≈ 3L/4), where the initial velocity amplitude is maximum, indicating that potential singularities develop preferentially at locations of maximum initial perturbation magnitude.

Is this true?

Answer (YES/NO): NO